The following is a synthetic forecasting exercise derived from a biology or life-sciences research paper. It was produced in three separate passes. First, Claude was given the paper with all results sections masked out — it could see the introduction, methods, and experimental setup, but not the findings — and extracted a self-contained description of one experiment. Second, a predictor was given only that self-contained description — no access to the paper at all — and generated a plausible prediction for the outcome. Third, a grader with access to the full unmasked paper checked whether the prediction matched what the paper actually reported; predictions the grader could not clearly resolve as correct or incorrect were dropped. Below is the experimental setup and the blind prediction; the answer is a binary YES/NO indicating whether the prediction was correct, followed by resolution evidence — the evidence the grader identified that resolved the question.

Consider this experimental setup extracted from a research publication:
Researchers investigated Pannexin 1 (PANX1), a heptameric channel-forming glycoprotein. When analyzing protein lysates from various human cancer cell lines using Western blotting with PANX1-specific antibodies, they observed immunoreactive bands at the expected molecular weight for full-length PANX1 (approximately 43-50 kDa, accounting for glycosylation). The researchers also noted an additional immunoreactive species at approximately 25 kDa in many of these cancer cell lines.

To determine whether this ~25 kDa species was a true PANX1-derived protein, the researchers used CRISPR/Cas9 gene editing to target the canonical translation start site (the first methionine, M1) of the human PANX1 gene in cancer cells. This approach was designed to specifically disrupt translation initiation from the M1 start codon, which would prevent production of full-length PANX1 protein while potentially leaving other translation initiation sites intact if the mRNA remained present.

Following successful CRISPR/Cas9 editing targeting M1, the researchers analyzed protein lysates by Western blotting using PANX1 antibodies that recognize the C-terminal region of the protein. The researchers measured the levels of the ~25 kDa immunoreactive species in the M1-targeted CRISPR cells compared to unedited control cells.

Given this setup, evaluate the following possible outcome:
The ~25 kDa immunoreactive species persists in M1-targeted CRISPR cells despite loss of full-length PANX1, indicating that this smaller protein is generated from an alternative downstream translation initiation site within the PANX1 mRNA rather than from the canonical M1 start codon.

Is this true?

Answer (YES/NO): YES